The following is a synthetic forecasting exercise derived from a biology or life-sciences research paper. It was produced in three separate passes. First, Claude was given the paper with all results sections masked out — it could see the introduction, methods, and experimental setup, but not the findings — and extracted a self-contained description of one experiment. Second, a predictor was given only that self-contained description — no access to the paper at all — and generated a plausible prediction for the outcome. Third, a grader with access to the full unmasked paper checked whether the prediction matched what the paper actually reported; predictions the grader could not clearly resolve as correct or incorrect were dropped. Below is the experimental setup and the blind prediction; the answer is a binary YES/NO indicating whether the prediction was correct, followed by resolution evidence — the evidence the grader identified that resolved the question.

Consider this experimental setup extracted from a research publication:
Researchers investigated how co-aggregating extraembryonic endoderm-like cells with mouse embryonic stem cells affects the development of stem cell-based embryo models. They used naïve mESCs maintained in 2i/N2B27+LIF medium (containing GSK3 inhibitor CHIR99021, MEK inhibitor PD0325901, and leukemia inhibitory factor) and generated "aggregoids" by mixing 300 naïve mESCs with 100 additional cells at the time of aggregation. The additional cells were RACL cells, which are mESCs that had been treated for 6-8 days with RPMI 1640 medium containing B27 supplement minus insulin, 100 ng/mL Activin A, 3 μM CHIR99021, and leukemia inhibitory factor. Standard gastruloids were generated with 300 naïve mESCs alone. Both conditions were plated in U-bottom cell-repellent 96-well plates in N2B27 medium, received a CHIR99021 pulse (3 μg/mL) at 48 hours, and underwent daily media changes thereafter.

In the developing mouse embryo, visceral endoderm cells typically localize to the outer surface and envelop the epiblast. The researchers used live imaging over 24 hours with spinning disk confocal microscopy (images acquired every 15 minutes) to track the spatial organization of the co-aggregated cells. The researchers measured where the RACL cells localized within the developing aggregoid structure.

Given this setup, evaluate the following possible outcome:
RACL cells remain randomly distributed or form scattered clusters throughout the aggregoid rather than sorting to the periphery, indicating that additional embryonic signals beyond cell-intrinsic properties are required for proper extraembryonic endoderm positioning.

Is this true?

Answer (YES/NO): NO